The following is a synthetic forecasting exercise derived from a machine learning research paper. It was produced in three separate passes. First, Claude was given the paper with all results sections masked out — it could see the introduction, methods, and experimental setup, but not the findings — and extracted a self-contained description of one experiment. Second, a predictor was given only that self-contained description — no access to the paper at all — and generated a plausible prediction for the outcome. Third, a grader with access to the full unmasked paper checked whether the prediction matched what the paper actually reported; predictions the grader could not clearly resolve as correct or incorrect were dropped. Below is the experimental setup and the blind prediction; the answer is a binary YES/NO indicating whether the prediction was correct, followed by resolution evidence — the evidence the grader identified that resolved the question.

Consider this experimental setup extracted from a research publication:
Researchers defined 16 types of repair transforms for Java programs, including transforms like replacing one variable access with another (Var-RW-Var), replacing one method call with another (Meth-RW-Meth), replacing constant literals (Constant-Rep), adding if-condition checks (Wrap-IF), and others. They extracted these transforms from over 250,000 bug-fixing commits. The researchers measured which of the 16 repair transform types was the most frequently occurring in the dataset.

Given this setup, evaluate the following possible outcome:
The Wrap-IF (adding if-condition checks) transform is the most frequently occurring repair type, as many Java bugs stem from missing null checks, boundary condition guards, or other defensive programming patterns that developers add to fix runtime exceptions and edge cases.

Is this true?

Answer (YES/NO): NO